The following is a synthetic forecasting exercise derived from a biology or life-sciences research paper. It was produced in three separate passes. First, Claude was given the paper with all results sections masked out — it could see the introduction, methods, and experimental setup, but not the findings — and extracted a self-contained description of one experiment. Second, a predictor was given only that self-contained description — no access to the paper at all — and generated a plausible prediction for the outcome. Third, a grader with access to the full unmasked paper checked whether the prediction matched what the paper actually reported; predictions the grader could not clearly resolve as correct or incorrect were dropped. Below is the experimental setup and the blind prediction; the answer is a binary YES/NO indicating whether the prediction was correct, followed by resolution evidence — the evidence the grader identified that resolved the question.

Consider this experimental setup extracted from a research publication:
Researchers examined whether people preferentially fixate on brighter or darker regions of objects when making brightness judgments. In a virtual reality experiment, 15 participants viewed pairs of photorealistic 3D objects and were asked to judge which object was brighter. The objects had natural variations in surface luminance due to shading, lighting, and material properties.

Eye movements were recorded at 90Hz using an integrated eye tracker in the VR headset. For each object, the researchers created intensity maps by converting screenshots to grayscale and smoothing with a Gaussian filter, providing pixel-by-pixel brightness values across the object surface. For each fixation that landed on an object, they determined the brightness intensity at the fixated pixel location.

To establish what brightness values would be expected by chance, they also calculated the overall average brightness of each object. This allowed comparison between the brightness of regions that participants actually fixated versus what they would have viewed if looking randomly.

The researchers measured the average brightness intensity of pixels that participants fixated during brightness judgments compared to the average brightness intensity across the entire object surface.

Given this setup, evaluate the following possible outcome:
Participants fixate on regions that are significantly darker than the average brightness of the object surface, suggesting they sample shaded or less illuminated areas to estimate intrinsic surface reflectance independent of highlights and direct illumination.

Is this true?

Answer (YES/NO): NO